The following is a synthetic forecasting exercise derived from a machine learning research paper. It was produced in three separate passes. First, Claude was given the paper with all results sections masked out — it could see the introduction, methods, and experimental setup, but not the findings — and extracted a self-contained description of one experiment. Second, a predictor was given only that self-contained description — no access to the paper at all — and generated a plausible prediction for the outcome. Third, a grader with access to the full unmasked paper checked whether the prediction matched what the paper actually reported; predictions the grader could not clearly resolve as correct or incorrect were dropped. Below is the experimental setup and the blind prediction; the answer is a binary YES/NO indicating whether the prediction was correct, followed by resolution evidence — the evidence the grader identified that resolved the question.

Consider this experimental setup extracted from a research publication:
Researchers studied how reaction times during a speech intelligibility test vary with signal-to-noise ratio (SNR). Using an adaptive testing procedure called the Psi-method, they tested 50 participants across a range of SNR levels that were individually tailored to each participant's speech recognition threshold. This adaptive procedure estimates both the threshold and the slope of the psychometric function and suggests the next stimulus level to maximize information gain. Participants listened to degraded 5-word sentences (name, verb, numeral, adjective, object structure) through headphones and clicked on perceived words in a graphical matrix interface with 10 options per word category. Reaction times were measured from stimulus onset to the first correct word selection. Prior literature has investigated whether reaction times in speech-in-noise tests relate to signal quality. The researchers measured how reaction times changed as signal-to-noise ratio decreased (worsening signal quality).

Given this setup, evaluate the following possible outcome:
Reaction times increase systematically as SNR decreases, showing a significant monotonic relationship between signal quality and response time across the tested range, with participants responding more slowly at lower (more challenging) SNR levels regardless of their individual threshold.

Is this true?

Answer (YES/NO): NO